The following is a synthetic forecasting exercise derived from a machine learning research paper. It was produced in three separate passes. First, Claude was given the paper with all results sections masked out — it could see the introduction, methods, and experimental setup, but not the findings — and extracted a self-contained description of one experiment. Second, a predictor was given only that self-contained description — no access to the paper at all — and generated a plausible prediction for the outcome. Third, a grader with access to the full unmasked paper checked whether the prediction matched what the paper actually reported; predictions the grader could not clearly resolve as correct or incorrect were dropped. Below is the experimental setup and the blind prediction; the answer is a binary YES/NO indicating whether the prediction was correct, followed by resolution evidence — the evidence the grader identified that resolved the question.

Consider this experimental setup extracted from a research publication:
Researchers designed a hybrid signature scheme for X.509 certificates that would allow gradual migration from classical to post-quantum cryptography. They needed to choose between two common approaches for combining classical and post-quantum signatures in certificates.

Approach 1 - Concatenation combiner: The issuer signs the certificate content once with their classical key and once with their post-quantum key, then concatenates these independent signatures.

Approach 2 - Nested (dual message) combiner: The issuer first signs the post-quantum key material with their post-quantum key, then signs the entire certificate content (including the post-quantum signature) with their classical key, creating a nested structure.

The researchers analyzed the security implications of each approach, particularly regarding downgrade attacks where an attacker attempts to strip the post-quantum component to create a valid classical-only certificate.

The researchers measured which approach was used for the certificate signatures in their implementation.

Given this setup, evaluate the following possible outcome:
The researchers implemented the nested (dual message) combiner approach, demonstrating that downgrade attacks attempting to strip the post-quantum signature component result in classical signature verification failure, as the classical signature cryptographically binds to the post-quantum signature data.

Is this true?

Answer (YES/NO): YES